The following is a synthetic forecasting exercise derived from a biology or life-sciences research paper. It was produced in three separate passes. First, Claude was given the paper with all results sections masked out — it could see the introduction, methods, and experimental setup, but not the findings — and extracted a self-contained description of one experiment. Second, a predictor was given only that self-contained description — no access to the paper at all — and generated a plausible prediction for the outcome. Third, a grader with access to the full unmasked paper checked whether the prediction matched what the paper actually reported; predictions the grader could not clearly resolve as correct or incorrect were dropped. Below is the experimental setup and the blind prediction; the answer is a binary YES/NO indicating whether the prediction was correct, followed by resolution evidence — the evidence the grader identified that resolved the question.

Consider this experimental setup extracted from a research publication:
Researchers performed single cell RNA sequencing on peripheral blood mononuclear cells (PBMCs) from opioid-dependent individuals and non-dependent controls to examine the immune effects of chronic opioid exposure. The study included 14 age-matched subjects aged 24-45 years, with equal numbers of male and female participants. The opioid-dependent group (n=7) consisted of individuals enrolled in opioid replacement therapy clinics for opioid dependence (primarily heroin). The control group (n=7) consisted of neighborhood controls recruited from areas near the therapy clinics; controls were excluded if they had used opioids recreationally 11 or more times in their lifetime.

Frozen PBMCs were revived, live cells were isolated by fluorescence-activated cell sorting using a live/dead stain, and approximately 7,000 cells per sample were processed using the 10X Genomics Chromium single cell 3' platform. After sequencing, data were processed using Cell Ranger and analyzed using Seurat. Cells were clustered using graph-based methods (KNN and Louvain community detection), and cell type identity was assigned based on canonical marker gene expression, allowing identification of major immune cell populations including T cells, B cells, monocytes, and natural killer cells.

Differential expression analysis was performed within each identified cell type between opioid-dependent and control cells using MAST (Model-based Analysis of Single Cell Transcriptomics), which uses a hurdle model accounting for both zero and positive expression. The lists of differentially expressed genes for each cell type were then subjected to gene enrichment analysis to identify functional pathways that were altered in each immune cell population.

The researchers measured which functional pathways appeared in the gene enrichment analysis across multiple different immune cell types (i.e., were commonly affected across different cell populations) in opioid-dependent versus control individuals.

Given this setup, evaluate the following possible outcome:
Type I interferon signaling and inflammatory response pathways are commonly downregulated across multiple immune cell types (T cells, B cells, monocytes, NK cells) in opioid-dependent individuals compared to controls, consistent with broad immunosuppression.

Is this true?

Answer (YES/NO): NO